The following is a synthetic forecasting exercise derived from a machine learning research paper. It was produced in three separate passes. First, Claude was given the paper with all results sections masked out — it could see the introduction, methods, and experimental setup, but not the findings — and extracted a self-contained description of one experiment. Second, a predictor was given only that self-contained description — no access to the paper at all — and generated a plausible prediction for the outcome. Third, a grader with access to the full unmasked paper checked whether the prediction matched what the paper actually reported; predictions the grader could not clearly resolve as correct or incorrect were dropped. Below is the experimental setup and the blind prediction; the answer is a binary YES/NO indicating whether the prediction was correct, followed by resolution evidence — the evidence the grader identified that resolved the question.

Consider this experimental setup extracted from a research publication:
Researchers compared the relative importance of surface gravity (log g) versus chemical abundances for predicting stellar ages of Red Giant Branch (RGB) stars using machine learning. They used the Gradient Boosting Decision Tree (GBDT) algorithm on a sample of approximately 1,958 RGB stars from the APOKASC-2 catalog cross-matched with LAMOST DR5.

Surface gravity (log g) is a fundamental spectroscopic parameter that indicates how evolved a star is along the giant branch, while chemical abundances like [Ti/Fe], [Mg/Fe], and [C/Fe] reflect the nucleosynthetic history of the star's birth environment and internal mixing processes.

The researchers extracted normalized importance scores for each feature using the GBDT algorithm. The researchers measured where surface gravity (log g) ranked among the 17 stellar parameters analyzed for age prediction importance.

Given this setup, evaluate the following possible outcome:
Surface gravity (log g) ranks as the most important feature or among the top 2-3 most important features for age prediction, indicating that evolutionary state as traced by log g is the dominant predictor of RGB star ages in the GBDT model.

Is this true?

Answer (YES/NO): NO